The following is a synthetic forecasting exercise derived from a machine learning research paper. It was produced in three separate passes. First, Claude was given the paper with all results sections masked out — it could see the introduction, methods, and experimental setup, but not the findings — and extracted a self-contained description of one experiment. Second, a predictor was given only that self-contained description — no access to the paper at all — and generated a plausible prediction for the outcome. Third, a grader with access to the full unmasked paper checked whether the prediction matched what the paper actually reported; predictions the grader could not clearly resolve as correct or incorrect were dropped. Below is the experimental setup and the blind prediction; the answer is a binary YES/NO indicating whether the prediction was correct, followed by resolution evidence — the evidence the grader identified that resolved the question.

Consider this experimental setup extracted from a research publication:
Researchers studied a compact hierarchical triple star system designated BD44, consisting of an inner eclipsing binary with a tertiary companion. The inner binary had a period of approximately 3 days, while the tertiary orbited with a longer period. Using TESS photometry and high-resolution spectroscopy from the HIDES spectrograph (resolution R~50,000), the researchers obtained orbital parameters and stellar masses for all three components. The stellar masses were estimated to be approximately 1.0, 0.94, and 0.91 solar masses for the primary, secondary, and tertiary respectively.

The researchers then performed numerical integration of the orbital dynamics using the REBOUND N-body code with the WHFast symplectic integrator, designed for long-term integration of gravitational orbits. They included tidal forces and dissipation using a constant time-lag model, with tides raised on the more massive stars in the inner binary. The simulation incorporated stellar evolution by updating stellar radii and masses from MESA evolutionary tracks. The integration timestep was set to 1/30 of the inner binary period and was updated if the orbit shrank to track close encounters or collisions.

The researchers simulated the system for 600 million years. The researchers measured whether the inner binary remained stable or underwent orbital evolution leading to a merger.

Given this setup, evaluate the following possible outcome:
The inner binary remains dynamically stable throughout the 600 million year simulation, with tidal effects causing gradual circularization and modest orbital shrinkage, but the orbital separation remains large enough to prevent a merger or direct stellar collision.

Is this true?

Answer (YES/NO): NO